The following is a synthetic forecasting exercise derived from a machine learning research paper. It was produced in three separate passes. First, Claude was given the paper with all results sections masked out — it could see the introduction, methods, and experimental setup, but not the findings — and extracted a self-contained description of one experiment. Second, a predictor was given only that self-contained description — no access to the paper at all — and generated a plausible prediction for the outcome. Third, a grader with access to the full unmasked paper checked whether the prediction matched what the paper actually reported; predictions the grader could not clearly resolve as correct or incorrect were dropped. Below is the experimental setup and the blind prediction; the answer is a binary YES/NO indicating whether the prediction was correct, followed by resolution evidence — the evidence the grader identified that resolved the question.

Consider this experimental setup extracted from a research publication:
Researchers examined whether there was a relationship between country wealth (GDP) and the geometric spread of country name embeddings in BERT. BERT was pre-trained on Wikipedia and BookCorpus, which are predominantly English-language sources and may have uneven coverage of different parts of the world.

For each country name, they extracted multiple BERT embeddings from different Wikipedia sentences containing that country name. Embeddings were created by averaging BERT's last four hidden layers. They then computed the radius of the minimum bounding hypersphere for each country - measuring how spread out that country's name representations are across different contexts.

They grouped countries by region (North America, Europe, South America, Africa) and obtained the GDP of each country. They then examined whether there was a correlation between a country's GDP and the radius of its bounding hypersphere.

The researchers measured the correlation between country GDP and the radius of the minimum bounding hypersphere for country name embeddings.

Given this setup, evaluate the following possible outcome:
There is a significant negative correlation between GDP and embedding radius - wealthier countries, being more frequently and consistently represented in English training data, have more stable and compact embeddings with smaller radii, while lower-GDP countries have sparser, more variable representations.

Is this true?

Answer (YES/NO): NO